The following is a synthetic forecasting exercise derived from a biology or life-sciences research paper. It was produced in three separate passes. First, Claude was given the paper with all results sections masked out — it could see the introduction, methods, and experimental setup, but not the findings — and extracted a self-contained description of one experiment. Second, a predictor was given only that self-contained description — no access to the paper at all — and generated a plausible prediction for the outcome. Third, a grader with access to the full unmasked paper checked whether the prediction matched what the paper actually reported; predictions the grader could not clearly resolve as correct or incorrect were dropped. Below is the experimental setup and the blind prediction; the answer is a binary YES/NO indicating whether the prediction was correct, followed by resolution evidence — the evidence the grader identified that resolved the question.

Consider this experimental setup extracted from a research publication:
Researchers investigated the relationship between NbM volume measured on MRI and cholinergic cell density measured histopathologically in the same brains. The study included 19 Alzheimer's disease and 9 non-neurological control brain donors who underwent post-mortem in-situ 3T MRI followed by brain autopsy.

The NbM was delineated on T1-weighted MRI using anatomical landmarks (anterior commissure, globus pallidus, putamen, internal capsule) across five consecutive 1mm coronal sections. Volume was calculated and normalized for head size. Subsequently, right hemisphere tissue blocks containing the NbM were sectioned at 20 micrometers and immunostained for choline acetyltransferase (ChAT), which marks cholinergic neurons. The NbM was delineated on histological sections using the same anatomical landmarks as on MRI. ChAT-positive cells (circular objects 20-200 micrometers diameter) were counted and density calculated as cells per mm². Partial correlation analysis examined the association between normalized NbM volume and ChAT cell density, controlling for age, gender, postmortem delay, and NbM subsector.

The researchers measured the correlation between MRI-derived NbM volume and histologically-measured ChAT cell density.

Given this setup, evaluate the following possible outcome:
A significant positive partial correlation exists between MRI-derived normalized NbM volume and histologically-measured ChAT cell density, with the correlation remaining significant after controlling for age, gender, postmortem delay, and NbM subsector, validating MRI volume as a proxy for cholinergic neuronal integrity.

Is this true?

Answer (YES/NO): NO